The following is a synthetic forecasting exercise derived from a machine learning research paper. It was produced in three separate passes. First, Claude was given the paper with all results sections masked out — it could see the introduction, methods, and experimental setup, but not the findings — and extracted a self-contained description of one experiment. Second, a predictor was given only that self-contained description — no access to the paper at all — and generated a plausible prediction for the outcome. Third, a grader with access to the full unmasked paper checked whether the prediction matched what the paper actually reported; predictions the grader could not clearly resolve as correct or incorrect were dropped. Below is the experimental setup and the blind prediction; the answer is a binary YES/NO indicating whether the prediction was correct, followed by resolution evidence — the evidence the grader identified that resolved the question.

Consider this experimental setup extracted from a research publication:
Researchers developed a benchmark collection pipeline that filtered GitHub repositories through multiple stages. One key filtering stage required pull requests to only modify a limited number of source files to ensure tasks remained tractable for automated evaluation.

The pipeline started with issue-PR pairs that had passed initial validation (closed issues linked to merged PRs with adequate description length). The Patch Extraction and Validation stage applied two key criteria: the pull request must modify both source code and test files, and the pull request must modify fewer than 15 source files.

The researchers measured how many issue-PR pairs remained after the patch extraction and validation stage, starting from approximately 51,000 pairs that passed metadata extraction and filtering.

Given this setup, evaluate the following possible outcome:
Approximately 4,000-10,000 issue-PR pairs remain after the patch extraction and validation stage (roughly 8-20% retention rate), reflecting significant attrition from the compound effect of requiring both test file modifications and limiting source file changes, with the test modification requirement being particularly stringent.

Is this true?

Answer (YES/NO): NO